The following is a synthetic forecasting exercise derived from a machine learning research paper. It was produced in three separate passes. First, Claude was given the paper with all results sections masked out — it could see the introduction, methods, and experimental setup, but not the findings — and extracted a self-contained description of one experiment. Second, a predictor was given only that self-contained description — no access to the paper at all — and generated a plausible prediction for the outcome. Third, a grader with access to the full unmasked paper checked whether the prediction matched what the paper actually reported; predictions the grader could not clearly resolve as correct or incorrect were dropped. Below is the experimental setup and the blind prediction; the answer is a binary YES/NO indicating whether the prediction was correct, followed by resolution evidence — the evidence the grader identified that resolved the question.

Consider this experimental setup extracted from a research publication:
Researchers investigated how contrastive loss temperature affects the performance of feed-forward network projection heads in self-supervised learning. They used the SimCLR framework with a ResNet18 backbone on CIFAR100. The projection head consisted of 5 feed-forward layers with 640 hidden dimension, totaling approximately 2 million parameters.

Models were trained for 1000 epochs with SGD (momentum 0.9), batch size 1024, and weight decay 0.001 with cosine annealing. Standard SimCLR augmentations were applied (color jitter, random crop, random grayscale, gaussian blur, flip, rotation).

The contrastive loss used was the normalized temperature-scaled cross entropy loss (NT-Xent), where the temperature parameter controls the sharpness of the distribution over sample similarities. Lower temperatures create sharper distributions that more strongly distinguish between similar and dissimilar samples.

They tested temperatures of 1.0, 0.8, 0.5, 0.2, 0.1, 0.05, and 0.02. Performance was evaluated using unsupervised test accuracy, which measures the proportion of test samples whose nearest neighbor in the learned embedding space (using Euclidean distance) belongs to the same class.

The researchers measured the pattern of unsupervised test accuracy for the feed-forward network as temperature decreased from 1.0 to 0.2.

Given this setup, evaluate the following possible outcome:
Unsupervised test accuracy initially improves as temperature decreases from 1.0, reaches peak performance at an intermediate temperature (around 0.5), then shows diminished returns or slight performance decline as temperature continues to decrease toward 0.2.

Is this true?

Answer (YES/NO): NO